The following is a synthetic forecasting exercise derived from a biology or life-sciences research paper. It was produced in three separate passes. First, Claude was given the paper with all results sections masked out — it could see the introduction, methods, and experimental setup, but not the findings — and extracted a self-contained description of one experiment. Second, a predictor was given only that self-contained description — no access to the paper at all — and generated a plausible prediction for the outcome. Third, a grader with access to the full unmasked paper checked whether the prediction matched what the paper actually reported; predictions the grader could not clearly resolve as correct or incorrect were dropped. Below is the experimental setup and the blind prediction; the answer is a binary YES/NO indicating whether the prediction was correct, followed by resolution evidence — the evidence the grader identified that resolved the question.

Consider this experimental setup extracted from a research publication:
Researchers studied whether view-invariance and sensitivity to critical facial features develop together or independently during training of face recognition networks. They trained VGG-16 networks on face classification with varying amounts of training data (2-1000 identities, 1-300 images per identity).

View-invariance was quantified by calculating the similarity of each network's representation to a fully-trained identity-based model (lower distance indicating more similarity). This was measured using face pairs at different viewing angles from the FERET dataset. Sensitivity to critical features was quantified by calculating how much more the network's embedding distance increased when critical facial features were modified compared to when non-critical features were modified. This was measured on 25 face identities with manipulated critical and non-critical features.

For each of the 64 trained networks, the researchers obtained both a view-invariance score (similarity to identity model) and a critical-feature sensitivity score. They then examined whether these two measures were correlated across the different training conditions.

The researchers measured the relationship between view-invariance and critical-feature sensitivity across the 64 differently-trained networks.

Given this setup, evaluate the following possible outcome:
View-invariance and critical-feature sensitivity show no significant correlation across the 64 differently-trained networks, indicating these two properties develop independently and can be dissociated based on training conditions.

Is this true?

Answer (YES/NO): NO